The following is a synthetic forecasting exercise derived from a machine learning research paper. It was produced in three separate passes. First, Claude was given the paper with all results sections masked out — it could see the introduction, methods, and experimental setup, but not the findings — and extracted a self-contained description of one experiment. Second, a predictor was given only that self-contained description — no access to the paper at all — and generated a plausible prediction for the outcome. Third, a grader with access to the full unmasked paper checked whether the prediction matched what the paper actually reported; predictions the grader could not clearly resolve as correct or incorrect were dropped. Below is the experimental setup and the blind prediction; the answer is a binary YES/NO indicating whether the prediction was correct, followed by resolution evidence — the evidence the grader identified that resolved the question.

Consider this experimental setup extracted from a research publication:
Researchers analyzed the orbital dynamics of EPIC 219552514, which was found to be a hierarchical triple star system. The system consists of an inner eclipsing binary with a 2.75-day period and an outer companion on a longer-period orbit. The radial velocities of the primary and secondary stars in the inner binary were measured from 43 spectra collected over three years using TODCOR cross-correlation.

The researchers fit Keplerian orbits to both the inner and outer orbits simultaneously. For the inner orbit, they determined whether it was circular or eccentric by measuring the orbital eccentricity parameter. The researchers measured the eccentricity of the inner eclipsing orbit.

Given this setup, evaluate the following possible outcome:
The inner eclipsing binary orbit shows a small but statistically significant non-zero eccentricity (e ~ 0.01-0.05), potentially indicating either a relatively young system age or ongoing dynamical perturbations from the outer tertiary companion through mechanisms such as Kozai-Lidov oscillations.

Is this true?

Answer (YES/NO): NO